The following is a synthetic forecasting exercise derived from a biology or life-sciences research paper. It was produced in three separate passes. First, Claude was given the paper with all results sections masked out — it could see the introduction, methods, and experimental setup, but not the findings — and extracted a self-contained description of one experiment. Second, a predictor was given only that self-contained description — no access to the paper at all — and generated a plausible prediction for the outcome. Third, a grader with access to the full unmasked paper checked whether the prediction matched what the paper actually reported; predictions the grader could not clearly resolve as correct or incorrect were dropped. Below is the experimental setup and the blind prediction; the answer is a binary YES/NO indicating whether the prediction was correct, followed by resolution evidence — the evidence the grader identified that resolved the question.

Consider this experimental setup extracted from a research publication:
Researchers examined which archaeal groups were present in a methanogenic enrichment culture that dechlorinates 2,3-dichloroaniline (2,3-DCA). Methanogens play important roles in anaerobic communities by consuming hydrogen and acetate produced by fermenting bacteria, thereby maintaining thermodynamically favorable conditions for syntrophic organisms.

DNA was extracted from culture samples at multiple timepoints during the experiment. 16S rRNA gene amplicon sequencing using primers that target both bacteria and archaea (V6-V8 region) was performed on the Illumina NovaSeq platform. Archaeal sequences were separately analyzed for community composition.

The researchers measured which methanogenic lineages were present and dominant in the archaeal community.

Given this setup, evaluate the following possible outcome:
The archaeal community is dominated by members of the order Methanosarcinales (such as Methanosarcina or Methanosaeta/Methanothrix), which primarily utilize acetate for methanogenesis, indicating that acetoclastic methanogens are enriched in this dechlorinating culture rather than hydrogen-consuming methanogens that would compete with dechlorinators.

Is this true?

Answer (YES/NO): NO